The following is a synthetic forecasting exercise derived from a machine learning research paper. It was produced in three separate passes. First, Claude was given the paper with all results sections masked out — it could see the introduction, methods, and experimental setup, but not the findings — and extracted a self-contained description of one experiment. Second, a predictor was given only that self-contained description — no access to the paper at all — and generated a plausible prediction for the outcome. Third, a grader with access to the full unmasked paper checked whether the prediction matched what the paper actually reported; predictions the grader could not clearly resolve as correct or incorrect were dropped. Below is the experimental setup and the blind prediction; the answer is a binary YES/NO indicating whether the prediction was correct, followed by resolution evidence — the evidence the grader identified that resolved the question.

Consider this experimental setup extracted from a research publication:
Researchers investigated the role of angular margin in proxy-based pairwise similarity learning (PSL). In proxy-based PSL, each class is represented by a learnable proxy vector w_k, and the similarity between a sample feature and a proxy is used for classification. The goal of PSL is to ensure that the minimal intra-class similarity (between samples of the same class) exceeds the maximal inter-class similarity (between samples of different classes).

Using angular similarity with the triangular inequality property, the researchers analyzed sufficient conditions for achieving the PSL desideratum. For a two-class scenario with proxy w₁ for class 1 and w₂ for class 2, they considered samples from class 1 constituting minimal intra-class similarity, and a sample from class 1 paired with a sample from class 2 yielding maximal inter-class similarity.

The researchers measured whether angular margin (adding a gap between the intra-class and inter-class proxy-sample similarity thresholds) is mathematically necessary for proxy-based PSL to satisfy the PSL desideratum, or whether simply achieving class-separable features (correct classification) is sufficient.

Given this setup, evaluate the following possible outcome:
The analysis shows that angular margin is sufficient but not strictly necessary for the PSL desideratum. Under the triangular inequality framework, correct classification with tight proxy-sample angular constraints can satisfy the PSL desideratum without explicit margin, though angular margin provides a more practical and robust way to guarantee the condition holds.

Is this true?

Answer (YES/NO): NO